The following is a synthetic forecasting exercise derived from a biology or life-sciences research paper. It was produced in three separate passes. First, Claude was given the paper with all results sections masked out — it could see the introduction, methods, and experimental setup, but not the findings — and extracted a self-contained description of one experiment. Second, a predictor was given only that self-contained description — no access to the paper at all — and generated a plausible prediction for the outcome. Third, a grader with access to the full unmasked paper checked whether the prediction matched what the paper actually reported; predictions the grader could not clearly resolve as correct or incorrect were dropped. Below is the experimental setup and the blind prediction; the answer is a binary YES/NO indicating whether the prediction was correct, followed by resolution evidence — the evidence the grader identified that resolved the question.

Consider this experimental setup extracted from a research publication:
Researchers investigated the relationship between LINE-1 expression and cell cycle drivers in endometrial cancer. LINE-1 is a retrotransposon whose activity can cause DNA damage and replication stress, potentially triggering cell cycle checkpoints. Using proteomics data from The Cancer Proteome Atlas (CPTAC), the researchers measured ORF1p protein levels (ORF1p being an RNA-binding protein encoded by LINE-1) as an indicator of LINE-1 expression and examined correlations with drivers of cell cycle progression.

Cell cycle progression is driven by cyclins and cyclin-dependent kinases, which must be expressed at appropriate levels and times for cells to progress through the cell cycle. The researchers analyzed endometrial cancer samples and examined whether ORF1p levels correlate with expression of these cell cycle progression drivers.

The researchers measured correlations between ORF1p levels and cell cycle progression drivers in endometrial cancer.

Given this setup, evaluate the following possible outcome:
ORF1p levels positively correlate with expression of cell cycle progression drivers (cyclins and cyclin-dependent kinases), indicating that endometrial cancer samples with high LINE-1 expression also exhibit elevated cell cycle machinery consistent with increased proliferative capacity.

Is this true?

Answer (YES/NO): YES